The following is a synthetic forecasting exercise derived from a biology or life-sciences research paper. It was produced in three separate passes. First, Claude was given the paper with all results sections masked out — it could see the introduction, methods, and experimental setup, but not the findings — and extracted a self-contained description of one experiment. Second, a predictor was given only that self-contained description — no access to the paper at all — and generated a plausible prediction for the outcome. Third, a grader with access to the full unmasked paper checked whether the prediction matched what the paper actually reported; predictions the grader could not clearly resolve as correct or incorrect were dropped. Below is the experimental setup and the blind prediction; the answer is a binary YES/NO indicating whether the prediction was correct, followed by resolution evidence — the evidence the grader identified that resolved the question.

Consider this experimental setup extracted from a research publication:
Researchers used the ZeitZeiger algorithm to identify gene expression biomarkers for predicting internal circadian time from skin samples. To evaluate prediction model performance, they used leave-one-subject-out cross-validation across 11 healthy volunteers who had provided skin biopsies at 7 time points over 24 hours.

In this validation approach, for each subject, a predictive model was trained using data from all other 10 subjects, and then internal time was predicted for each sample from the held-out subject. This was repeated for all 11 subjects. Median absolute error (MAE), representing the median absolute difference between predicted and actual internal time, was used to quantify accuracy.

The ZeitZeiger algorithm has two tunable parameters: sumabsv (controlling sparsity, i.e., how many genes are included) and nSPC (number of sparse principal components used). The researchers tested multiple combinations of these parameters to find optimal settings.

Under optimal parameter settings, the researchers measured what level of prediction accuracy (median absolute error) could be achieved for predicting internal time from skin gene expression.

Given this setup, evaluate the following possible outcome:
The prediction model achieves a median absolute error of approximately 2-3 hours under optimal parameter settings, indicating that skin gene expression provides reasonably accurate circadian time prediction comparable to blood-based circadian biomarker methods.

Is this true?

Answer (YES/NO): NO